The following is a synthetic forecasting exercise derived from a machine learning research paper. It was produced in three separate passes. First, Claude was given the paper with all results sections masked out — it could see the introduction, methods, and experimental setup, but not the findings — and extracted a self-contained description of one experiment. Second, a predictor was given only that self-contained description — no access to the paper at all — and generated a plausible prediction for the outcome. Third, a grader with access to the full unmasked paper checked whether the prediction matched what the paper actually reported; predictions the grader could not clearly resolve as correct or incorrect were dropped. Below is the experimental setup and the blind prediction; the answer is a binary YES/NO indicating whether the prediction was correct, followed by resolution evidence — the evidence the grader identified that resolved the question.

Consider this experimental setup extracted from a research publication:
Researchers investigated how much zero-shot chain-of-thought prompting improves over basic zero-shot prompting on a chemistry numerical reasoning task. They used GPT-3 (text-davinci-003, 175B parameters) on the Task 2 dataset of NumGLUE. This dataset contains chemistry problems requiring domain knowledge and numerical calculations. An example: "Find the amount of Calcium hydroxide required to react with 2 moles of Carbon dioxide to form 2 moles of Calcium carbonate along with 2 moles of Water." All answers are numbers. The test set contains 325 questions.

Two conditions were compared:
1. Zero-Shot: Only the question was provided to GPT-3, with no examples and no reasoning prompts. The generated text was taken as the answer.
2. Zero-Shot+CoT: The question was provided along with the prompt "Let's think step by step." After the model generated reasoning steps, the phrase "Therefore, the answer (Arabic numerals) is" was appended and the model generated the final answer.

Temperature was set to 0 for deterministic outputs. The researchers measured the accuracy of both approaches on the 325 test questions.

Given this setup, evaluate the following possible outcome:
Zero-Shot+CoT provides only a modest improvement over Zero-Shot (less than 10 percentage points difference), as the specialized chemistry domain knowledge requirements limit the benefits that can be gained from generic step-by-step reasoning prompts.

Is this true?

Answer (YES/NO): NO